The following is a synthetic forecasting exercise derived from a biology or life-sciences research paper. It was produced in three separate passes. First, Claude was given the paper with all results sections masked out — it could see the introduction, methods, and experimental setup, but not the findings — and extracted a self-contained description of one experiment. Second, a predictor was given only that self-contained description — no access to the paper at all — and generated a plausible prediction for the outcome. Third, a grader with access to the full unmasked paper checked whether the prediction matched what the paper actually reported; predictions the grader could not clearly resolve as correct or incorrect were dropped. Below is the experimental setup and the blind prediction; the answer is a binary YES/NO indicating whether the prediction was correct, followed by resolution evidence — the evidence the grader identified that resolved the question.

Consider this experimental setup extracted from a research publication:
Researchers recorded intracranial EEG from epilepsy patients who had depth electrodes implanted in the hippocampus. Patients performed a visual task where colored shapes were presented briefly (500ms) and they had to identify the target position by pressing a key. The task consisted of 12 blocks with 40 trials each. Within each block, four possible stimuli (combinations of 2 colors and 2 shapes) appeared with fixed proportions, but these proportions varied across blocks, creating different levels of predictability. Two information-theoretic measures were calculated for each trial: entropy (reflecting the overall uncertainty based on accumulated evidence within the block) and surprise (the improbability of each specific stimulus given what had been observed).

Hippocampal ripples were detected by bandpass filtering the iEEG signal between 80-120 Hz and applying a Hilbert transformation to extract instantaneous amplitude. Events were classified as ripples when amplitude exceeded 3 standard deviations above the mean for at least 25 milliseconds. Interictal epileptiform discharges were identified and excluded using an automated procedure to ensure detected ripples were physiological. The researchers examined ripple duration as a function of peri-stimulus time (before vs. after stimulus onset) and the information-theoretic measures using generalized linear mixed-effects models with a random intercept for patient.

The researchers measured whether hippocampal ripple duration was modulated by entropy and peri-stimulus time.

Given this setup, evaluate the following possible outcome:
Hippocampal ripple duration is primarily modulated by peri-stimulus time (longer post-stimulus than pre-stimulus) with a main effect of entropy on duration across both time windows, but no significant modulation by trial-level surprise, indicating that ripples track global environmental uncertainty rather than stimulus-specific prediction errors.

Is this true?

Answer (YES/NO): NO